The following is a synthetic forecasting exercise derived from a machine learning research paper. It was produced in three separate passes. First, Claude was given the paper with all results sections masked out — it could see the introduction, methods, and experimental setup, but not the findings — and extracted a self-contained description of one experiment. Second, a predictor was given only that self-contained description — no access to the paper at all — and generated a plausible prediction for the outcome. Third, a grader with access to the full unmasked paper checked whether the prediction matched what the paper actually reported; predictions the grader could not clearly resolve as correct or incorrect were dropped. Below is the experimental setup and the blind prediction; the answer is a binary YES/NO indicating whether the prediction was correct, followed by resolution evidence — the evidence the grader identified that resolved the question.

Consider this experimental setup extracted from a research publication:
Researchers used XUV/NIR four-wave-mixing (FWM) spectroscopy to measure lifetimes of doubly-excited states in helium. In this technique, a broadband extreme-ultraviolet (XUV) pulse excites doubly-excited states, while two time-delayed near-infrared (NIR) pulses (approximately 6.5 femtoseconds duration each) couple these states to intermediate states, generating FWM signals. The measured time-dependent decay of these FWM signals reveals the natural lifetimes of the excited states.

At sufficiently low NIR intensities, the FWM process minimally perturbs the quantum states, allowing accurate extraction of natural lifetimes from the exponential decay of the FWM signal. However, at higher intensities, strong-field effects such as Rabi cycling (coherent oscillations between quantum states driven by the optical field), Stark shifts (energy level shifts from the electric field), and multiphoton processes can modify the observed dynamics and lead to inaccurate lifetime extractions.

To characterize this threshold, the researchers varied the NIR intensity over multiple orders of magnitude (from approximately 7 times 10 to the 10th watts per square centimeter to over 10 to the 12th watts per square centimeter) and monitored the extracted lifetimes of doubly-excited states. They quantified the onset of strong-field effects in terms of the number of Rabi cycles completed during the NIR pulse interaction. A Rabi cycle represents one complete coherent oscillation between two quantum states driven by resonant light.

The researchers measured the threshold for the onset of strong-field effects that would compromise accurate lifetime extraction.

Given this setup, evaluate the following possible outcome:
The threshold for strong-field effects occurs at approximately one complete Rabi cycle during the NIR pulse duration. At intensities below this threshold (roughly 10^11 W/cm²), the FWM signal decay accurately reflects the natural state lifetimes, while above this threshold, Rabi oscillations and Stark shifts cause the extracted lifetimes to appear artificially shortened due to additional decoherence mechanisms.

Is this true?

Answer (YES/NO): NO